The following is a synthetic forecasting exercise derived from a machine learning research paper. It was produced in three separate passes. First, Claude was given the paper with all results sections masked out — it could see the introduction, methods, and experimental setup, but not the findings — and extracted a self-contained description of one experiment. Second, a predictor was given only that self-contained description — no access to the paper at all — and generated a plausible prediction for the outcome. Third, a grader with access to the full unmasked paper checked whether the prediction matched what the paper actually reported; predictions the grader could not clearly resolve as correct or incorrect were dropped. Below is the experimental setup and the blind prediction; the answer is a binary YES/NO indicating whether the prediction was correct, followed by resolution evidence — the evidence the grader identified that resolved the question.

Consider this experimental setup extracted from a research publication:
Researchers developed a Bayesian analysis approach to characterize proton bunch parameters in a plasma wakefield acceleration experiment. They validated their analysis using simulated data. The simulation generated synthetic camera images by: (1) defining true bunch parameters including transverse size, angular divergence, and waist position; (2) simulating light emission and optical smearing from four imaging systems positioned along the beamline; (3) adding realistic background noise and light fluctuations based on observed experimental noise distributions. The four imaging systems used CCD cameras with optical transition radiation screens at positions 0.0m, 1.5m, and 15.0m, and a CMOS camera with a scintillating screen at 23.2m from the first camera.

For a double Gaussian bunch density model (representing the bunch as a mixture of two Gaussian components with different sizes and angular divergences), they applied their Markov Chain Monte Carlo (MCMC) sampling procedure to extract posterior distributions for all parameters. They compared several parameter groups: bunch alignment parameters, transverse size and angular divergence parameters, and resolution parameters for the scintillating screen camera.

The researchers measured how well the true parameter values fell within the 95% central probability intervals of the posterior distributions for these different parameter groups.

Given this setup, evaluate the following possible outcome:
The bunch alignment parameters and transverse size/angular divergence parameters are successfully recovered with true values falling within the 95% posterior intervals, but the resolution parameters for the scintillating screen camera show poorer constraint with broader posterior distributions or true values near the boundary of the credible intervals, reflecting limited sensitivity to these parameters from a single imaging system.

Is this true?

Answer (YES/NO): NO